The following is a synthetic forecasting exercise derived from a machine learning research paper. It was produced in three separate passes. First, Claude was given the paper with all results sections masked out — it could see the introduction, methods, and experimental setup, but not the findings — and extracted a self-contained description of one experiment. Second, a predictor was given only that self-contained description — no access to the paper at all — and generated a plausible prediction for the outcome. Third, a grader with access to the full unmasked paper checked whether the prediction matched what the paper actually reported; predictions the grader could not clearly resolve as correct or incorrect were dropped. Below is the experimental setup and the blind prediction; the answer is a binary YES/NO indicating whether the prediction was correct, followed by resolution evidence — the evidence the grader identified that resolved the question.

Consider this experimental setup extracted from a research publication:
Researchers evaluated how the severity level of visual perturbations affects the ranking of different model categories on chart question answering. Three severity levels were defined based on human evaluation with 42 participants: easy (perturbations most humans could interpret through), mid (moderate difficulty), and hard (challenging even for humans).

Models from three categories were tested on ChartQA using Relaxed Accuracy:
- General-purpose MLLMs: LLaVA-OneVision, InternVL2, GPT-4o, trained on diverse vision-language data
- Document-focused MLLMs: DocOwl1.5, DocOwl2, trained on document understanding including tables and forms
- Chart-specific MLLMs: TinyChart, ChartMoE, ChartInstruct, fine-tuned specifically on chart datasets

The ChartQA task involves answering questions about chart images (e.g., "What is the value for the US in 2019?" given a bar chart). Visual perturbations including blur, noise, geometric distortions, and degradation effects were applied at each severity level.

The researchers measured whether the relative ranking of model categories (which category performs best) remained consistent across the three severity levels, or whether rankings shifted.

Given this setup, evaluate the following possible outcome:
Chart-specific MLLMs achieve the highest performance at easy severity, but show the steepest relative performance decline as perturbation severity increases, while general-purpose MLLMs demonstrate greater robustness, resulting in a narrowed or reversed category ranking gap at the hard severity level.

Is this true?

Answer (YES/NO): YES